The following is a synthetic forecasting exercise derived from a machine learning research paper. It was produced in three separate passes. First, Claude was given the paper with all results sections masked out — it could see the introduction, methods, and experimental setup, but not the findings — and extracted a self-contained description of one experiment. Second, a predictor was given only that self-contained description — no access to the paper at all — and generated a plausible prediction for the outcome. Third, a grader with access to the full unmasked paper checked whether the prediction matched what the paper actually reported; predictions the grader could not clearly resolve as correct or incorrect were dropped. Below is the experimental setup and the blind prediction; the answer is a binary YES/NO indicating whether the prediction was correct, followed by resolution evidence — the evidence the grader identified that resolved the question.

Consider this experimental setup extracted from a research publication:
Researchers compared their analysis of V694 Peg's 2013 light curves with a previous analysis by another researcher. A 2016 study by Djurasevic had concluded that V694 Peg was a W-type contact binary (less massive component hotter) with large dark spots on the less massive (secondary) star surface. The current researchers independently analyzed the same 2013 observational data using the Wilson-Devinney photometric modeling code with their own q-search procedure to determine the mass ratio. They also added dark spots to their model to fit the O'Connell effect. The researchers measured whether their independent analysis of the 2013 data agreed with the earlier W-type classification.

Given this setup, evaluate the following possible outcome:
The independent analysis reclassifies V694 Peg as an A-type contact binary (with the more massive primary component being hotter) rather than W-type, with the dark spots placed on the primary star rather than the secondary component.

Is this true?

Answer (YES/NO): YES